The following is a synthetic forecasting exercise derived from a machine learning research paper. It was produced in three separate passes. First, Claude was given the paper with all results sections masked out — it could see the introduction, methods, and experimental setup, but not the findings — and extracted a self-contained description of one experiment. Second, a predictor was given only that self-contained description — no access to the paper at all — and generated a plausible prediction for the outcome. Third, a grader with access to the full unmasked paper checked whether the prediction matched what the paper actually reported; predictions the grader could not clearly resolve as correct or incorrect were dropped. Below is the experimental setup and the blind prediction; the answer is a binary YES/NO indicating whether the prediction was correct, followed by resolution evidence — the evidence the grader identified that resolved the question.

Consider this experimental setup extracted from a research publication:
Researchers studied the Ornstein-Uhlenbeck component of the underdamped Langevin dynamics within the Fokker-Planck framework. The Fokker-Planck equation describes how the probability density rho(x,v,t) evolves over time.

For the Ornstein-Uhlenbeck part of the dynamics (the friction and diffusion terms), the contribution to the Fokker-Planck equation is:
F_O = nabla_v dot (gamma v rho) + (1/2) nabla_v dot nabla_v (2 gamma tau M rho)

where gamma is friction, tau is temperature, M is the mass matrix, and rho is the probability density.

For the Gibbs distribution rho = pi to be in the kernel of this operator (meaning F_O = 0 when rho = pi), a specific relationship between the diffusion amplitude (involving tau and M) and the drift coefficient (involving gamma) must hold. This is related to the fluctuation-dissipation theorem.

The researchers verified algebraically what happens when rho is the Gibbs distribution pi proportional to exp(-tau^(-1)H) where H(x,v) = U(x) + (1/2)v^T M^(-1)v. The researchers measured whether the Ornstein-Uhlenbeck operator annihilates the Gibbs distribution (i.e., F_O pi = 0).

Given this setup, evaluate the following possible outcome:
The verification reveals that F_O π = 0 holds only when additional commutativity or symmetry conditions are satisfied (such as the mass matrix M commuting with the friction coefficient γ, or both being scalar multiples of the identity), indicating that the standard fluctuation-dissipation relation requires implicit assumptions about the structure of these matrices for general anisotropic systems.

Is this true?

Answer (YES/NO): NO